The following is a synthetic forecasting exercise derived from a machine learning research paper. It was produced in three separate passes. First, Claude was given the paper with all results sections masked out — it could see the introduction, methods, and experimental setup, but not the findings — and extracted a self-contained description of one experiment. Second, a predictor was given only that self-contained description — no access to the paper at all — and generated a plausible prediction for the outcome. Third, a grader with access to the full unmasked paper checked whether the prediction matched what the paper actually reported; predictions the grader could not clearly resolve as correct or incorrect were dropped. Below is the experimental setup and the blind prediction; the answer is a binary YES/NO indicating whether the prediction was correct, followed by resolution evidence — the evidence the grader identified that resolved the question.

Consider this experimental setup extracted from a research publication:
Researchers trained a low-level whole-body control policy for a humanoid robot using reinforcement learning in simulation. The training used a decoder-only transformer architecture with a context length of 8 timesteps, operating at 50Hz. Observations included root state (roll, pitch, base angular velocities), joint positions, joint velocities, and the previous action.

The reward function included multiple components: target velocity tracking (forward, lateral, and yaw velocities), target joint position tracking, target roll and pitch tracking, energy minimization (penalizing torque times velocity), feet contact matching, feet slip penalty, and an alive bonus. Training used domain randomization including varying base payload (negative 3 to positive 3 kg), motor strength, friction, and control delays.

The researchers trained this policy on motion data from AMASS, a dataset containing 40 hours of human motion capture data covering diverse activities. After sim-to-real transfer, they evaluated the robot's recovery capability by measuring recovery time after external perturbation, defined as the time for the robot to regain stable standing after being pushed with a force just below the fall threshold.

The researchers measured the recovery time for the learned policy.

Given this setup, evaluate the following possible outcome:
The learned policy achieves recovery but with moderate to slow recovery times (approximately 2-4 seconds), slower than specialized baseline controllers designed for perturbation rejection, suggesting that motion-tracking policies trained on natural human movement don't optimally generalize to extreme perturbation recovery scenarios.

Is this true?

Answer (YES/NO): NO